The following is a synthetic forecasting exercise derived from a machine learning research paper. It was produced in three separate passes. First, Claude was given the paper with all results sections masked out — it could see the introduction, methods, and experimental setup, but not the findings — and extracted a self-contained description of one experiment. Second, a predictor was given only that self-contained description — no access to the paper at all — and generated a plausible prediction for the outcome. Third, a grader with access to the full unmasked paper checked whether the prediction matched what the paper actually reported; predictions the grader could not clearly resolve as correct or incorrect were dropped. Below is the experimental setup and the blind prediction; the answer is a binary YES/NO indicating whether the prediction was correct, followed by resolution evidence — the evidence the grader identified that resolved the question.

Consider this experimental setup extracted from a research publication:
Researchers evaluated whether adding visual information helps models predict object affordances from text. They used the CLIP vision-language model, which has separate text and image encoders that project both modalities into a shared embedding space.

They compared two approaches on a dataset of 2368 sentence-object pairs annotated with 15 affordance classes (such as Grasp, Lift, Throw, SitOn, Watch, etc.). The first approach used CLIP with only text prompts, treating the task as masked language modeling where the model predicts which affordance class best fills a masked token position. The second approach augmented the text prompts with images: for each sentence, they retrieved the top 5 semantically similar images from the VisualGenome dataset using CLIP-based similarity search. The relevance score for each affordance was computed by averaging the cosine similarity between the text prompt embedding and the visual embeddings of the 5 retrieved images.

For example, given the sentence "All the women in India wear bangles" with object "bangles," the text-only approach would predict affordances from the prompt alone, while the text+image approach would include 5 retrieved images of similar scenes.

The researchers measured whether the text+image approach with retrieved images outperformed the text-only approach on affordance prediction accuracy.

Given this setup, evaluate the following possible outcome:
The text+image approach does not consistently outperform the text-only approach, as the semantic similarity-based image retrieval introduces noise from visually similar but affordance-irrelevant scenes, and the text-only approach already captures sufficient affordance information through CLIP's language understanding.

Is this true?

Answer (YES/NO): NO